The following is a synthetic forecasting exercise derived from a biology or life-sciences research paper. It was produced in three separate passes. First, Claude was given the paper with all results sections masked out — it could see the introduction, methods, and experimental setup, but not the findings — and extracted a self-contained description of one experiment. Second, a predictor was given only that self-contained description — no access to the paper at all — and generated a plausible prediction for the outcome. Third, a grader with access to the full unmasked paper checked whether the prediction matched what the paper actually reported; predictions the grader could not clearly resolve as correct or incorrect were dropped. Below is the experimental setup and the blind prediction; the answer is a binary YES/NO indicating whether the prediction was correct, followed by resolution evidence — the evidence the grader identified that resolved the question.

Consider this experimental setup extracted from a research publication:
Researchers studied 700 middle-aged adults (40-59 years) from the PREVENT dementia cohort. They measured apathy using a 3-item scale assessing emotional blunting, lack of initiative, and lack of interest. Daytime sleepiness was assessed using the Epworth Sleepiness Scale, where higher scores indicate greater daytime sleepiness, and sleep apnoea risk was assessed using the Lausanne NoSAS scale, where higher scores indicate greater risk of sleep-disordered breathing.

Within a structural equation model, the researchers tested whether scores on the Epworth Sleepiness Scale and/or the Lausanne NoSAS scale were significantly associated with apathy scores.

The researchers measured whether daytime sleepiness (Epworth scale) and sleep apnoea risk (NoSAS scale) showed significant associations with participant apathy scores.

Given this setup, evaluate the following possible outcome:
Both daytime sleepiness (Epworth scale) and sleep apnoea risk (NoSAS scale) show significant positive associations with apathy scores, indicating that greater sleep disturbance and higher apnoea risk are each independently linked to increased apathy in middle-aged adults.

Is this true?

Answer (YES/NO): YES